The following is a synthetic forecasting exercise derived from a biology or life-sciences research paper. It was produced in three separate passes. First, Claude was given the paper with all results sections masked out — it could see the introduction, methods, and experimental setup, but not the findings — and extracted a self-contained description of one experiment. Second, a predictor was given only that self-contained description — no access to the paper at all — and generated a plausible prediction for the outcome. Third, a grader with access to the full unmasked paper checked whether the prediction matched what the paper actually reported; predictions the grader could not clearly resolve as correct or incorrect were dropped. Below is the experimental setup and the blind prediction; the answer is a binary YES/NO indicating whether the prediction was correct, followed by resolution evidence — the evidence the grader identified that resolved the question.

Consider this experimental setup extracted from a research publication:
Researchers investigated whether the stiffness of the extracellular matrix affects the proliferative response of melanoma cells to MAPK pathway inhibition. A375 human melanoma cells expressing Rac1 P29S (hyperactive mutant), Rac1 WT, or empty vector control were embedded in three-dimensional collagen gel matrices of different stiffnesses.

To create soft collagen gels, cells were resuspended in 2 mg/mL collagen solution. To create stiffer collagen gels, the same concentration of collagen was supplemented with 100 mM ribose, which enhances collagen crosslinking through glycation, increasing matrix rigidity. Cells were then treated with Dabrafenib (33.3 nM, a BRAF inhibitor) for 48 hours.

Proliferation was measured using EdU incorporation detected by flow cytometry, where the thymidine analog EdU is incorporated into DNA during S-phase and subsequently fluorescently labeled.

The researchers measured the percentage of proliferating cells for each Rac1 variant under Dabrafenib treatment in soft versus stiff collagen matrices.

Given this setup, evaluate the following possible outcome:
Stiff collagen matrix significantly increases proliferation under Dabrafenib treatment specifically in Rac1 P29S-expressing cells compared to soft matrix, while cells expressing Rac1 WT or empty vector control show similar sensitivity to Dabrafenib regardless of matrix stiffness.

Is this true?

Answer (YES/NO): YES